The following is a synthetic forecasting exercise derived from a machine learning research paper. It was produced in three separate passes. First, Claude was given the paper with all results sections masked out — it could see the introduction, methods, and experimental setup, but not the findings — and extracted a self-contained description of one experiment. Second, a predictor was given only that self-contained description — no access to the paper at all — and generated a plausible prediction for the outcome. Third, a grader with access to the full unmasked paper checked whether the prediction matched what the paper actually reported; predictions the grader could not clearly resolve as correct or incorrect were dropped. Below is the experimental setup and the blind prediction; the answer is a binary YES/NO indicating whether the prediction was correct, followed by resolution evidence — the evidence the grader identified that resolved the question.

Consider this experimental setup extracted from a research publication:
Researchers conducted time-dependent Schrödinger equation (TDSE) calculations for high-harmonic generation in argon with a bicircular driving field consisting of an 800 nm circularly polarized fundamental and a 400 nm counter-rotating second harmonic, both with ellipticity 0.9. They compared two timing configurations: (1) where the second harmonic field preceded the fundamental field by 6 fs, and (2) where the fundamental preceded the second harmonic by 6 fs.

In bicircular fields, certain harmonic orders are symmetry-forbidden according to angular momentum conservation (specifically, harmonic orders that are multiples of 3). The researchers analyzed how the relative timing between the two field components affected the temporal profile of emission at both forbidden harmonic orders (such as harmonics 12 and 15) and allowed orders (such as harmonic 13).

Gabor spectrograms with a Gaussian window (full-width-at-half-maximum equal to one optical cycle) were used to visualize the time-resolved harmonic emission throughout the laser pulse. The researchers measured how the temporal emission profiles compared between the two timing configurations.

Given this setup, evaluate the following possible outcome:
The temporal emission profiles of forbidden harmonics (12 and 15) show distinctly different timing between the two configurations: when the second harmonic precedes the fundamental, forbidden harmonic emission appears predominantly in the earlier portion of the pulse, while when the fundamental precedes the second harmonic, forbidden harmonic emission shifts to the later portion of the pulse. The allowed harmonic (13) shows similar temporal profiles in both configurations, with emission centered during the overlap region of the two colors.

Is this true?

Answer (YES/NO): NO